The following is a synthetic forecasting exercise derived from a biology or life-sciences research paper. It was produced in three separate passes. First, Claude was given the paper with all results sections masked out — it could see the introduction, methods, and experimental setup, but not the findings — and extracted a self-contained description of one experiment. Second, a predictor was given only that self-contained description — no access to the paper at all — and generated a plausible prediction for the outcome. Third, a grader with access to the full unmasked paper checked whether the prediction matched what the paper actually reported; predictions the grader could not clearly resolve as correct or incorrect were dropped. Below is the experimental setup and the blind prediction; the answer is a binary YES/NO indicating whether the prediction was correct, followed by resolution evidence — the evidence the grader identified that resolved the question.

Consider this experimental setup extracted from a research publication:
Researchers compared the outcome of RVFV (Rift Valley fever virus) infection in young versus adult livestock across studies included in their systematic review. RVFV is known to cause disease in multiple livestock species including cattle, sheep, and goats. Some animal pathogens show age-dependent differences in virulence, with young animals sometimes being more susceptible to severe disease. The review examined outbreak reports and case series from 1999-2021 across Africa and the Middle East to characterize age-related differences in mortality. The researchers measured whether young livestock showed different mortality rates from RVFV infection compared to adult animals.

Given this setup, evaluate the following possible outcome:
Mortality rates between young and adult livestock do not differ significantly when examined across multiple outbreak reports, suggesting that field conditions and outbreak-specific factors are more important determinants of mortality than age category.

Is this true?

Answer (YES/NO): NO